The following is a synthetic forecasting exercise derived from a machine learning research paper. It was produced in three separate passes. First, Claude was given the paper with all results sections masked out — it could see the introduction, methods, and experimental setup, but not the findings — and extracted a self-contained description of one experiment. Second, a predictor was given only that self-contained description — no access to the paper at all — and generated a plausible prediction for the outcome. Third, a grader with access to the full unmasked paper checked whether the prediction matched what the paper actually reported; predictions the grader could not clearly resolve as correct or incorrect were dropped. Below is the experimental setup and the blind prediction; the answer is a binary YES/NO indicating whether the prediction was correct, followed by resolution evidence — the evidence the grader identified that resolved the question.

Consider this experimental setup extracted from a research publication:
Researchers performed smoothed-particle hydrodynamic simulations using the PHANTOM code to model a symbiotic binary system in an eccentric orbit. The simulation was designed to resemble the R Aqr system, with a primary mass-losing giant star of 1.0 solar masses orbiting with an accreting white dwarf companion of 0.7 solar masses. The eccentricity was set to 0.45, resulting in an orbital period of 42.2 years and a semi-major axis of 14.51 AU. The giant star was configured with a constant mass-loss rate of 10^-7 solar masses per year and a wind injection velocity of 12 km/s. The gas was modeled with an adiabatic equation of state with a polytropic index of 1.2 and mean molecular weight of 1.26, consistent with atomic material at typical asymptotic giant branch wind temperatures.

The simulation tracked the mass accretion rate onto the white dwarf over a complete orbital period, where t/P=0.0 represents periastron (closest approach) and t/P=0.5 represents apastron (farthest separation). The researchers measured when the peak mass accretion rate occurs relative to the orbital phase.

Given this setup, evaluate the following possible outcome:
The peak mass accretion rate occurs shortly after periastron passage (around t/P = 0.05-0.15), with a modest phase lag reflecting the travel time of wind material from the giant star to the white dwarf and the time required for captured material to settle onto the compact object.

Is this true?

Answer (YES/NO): NO